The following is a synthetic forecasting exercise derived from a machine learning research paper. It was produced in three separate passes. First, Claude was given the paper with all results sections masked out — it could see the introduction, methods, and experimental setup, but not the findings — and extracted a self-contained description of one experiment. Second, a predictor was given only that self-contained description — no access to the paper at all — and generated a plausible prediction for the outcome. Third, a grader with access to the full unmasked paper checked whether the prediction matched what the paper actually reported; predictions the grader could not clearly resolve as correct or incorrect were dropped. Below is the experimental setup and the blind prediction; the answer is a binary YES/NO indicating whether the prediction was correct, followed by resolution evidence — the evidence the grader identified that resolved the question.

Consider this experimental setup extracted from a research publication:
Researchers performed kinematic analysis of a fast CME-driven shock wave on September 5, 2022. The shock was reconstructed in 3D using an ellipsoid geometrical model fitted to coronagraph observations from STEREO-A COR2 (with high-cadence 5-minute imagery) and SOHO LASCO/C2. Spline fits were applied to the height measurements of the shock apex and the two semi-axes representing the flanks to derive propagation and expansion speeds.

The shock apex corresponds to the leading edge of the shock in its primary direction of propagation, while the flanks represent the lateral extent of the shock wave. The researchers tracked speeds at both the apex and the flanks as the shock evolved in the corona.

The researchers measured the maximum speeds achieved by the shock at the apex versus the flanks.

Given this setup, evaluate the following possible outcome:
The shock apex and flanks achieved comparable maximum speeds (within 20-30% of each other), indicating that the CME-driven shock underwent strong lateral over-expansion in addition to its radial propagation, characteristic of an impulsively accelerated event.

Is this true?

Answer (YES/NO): NO